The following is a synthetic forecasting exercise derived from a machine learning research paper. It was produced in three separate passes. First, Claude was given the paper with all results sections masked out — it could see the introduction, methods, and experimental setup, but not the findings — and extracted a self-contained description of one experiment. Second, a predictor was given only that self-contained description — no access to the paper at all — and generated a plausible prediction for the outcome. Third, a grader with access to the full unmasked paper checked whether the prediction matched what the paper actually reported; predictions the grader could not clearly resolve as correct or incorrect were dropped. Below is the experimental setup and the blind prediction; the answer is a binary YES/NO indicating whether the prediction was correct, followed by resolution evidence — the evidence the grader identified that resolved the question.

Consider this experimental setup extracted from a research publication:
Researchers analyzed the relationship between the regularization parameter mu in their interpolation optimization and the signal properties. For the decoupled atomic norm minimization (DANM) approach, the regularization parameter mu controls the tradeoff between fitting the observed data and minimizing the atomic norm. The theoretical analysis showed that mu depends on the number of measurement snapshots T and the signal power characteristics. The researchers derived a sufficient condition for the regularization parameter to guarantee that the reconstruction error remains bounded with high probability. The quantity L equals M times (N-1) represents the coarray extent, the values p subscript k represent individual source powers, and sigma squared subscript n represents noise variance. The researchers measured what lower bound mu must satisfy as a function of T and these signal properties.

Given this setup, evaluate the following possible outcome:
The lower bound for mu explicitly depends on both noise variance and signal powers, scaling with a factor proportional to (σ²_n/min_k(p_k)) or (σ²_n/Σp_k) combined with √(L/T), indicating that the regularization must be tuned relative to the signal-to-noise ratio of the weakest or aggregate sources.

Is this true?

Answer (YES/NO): NO